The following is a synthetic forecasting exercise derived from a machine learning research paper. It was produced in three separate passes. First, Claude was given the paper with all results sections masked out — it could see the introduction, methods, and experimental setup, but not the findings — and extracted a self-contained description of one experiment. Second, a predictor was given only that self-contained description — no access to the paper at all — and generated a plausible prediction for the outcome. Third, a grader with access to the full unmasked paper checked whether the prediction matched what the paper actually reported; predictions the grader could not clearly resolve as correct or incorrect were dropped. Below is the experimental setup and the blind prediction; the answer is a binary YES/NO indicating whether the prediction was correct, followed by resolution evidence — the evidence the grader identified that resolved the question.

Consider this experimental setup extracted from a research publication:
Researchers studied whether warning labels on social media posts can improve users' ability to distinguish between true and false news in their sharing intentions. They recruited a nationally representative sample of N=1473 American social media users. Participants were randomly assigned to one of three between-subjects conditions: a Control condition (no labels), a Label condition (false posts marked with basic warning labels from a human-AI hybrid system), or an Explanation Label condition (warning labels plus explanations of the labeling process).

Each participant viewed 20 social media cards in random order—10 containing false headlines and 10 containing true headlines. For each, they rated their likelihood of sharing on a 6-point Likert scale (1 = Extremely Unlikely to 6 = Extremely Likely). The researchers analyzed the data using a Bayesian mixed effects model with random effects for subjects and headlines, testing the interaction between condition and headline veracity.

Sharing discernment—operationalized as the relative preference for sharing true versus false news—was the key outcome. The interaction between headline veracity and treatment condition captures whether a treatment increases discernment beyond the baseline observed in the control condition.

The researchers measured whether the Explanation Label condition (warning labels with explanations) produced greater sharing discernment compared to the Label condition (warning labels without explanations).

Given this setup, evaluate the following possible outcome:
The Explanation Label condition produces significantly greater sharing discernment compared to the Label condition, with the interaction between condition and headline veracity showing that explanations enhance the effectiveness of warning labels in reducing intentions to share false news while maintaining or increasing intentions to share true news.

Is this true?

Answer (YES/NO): NO